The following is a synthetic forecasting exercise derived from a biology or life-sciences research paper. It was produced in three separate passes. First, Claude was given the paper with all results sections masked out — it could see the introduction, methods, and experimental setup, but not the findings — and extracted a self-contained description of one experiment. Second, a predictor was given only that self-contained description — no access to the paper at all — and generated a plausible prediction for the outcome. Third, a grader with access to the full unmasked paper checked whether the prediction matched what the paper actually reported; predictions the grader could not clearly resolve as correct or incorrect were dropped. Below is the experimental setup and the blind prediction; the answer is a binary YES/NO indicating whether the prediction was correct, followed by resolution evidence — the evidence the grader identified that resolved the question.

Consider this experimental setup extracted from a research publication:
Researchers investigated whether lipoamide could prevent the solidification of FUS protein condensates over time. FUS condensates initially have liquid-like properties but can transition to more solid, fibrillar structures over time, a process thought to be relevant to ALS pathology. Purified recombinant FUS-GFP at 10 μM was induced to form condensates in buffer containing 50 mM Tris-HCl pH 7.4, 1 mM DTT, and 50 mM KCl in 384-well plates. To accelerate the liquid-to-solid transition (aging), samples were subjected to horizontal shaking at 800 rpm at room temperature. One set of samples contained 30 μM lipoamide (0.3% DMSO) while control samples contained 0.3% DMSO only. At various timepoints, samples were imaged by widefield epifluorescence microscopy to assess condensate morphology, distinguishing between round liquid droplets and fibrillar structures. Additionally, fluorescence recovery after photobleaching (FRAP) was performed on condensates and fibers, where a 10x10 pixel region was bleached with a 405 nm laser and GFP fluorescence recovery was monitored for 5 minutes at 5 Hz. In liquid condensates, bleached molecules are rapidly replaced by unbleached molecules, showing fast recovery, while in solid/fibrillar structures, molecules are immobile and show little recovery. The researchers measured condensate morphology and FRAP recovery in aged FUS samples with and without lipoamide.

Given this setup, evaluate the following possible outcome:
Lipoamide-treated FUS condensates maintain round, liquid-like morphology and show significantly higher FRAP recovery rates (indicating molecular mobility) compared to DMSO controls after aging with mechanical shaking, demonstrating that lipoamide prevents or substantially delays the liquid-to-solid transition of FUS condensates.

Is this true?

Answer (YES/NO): YES